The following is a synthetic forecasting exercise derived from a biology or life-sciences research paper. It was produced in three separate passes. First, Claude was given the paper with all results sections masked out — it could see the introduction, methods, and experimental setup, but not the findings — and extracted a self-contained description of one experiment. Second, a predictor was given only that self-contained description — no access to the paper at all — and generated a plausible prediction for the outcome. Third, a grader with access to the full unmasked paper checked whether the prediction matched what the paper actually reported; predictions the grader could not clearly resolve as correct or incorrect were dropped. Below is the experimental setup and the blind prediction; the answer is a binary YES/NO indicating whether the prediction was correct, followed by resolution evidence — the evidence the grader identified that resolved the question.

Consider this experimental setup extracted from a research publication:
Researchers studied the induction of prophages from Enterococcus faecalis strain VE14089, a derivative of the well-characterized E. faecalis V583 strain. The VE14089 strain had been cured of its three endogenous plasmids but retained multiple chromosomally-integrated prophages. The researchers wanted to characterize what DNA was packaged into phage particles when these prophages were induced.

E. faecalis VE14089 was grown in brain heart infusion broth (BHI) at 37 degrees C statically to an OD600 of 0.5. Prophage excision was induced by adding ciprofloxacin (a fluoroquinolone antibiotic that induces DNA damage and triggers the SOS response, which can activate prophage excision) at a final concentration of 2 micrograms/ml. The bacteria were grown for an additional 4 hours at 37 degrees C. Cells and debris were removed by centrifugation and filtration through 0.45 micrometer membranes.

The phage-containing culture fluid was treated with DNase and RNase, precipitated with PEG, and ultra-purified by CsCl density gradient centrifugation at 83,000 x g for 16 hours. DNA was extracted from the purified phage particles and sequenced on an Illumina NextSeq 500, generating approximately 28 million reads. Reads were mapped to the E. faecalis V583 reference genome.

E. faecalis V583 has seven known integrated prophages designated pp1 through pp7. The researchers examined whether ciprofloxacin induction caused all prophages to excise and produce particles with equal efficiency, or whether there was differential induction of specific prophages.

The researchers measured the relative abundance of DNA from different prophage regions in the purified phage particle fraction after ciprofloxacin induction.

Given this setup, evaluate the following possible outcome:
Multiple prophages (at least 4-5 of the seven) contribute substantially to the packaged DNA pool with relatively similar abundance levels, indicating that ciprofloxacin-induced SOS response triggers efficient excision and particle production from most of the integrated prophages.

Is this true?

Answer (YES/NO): NO